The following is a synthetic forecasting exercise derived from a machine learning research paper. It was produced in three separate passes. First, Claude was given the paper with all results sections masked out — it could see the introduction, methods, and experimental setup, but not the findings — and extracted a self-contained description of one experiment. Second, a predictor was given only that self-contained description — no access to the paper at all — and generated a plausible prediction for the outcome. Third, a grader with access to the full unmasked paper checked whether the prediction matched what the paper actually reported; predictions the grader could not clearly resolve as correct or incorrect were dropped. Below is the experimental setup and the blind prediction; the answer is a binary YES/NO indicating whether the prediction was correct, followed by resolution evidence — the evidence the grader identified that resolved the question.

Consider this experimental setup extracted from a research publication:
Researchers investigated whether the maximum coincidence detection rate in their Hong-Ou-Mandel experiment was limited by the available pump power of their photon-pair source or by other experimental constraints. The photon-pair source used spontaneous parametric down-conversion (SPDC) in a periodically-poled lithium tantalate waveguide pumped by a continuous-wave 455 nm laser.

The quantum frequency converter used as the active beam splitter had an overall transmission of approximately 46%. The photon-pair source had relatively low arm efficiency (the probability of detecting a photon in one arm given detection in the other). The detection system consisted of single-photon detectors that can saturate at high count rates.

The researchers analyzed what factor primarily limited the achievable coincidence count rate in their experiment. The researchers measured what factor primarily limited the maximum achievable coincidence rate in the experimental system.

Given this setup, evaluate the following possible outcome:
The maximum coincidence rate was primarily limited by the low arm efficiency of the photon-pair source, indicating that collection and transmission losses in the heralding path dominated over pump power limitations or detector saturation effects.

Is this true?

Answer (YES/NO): NO